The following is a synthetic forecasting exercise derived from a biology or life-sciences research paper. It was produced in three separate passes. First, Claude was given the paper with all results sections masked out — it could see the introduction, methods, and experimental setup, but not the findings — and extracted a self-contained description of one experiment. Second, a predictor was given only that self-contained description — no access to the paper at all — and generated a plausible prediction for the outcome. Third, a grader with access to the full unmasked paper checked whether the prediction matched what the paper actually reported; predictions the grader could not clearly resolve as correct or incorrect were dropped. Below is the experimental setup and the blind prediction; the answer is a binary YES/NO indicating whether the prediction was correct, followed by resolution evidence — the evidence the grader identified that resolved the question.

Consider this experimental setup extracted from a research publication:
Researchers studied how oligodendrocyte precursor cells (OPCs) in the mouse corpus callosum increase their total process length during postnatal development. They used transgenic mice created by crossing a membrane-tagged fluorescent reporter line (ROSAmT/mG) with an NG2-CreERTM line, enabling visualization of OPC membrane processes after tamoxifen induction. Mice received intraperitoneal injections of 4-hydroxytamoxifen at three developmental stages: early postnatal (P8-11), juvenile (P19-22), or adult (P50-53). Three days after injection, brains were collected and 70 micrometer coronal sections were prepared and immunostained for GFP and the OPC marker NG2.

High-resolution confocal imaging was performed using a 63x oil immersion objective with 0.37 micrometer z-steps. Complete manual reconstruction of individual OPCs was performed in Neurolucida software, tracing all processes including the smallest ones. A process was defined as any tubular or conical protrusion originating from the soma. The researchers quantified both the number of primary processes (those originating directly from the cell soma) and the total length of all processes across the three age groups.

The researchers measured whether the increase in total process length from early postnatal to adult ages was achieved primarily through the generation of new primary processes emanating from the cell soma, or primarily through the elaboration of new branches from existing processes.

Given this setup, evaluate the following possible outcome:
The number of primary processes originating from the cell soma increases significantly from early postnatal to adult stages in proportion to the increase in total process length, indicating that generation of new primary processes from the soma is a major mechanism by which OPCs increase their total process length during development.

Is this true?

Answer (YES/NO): NO